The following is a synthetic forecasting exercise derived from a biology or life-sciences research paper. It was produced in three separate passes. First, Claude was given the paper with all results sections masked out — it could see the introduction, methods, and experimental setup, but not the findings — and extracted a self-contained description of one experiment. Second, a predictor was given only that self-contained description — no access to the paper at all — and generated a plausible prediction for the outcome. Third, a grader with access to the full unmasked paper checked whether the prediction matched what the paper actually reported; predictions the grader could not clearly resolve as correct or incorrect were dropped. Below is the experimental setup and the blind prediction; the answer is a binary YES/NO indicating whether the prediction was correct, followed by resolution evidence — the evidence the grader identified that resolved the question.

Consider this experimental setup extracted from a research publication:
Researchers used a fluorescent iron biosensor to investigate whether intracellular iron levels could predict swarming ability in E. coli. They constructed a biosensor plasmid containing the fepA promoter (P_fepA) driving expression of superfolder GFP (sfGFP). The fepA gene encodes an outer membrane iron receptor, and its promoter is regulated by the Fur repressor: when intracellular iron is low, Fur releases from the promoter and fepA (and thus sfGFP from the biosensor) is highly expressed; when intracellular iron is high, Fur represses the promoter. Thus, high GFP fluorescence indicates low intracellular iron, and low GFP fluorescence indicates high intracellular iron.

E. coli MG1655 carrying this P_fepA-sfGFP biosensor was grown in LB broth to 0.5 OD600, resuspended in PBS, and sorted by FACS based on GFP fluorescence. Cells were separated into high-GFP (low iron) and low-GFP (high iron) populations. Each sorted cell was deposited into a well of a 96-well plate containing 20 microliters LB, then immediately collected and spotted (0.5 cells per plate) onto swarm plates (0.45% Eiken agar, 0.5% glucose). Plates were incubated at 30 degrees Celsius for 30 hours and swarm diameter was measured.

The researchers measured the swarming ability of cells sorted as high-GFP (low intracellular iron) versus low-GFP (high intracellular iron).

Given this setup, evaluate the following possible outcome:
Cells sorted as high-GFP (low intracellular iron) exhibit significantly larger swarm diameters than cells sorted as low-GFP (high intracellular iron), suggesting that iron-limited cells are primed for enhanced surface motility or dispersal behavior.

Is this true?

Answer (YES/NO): YES